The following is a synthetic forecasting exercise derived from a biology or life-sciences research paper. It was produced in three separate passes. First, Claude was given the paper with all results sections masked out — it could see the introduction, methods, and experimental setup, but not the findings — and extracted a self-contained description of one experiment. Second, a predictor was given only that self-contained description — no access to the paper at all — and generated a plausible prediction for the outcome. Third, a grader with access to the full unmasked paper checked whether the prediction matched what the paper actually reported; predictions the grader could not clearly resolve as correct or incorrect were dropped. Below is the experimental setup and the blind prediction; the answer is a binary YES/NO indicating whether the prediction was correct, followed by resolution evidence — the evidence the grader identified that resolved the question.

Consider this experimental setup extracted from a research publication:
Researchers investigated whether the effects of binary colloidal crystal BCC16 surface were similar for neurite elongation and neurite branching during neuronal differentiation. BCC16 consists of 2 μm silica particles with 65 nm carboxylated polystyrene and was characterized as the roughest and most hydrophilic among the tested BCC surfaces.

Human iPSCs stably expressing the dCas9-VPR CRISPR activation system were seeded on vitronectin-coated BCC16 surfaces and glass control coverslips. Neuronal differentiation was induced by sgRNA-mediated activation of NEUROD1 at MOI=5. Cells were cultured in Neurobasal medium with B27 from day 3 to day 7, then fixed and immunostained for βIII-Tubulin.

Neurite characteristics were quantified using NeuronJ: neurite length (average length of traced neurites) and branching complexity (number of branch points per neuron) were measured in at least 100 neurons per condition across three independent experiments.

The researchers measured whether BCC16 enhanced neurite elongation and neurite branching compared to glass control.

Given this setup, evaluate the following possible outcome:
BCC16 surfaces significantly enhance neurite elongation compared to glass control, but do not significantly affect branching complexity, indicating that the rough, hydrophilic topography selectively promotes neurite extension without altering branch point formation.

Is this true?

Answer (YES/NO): NO